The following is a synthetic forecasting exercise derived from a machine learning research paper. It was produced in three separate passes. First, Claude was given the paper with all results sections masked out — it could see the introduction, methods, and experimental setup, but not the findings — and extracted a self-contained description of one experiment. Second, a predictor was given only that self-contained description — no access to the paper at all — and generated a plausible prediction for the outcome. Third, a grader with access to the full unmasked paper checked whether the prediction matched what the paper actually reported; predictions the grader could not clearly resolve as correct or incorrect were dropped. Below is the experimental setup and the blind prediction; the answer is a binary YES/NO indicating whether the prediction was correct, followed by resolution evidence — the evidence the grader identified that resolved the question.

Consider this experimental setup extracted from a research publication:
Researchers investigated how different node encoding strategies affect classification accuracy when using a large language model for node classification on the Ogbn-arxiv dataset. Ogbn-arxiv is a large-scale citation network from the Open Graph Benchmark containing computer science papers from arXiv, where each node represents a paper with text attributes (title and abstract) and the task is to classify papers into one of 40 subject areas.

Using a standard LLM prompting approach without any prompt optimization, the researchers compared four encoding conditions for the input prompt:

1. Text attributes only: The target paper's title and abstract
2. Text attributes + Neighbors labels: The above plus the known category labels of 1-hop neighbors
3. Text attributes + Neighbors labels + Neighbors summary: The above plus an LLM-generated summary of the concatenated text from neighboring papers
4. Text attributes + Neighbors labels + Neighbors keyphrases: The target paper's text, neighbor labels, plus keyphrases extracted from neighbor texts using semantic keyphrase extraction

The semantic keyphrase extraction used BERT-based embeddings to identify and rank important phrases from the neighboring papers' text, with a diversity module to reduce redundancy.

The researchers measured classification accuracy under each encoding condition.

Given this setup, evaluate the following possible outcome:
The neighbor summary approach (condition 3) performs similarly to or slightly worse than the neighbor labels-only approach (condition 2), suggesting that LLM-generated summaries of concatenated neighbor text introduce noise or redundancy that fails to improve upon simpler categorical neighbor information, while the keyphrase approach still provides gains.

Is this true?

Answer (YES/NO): NO